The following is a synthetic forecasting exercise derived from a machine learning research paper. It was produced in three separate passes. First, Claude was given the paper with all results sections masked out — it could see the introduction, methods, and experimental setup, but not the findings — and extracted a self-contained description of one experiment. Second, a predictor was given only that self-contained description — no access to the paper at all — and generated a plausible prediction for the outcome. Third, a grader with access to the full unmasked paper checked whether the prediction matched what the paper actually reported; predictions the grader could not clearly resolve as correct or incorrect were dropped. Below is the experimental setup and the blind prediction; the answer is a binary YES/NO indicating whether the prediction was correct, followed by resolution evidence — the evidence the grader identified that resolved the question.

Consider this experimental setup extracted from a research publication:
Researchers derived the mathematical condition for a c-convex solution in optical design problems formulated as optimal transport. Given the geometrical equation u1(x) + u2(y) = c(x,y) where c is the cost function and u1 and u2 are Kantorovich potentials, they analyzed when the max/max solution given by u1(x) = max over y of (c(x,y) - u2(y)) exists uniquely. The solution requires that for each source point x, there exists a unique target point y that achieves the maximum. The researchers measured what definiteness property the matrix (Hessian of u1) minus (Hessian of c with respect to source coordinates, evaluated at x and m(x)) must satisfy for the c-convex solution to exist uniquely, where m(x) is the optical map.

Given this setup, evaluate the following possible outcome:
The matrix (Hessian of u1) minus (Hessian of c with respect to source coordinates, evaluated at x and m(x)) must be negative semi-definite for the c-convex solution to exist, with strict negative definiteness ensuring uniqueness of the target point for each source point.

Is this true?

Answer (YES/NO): NO